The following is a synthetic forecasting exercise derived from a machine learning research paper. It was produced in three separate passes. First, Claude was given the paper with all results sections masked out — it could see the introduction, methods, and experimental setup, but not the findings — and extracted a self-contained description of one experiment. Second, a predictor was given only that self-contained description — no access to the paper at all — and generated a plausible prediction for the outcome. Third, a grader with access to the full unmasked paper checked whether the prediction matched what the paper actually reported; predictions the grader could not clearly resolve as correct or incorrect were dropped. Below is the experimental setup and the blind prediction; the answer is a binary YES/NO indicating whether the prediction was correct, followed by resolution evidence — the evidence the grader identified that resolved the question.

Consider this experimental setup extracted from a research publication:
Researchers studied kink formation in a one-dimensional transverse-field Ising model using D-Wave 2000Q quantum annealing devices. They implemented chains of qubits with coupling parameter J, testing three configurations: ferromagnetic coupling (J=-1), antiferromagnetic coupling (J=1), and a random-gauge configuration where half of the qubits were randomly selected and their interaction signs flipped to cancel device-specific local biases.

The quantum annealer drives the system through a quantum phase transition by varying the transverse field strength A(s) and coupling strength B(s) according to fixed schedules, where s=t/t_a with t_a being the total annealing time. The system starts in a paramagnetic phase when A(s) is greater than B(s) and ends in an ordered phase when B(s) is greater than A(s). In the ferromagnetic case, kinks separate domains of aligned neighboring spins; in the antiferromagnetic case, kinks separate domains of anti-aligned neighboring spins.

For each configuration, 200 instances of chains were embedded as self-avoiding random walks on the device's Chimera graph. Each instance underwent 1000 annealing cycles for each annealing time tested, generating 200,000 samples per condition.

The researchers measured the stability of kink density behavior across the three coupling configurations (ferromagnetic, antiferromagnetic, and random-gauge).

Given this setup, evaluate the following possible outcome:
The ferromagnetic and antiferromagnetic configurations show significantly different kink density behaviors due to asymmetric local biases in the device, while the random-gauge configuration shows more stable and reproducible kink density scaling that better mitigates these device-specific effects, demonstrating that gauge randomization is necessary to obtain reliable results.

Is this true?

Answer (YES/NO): NO